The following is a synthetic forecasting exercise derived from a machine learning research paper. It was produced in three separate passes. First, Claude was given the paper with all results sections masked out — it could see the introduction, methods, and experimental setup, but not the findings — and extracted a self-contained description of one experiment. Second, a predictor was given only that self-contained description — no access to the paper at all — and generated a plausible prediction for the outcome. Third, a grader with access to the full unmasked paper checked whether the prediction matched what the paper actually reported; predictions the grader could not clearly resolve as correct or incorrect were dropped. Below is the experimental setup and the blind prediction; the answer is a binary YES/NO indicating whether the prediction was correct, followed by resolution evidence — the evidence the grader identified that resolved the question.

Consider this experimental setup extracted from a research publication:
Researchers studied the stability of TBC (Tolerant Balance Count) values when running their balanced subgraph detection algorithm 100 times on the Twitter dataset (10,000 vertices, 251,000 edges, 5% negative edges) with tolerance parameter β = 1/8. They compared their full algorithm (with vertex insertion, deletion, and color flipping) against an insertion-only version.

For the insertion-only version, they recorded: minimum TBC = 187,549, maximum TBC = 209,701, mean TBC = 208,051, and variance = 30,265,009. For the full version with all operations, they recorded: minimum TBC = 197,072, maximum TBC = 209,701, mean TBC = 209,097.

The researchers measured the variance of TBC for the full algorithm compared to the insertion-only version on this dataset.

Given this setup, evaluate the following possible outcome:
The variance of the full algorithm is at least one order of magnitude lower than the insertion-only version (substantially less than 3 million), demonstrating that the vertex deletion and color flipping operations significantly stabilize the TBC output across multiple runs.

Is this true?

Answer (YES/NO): NO